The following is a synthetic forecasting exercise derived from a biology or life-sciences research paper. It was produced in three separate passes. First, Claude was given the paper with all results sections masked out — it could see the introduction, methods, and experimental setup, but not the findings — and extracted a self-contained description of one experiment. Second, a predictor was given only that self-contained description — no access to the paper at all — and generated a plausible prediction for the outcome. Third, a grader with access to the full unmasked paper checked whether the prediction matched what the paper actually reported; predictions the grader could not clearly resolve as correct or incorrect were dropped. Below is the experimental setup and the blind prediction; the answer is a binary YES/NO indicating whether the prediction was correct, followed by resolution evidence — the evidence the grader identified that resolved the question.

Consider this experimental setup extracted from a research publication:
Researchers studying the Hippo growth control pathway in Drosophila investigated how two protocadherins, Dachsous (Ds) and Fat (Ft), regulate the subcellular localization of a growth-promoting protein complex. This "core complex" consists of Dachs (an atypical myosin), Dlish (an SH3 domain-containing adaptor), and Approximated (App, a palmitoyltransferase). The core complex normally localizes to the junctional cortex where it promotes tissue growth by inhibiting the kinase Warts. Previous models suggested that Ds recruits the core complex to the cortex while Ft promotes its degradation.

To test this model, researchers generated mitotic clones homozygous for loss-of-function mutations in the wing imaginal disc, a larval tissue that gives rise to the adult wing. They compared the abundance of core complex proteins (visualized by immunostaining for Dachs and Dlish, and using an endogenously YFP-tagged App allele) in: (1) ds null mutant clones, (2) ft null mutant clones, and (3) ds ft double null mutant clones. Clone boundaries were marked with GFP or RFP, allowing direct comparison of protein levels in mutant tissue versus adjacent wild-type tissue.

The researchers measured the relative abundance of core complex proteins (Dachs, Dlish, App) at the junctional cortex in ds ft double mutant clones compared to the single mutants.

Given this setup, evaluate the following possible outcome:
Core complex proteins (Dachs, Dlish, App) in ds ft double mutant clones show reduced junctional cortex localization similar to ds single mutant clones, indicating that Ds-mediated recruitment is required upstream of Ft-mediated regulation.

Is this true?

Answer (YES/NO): NO